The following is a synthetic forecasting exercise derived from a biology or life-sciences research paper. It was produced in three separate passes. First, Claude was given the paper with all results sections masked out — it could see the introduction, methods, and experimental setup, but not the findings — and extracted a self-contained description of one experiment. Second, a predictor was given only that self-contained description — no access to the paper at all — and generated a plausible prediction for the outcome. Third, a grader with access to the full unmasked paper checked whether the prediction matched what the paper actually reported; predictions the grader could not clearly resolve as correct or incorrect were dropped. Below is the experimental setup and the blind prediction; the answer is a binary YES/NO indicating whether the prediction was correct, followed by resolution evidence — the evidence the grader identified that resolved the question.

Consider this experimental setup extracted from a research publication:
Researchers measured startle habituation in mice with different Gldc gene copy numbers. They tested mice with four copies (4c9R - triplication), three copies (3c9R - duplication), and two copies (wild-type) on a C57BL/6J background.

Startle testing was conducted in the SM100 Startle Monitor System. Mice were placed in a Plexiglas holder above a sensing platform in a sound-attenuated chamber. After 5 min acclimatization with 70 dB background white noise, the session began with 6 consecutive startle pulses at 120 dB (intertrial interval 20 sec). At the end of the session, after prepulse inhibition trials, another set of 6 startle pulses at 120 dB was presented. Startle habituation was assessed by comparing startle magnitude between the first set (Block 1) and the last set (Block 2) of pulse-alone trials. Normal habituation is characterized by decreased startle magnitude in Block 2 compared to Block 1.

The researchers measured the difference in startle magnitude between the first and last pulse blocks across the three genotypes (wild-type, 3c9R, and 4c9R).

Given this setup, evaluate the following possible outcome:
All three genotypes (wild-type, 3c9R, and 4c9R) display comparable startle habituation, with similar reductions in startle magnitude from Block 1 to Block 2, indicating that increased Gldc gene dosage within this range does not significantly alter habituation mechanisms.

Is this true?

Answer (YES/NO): NO